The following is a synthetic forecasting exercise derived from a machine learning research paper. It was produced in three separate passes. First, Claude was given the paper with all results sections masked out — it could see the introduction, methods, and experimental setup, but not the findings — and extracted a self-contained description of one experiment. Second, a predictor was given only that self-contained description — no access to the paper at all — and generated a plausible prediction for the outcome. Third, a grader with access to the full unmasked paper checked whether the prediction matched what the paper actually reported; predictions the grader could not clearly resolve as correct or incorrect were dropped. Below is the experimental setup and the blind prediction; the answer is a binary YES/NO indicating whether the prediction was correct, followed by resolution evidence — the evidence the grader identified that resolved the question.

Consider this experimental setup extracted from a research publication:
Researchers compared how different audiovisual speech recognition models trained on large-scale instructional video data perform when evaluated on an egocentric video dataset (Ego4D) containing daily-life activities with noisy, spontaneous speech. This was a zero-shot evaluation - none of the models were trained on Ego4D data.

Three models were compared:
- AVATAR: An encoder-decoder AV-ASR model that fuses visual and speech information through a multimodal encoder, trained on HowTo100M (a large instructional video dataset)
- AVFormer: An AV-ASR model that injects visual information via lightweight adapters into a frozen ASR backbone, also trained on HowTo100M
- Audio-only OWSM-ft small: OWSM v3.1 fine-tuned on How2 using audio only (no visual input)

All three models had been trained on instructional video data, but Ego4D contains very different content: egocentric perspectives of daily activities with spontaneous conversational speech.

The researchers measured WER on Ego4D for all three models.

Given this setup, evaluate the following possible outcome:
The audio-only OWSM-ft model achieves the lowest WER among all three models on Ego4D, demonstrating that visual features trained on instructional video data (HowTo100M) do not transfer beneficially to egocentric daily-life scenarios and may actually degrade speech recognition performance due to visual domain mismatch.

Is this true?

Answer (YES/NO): NO